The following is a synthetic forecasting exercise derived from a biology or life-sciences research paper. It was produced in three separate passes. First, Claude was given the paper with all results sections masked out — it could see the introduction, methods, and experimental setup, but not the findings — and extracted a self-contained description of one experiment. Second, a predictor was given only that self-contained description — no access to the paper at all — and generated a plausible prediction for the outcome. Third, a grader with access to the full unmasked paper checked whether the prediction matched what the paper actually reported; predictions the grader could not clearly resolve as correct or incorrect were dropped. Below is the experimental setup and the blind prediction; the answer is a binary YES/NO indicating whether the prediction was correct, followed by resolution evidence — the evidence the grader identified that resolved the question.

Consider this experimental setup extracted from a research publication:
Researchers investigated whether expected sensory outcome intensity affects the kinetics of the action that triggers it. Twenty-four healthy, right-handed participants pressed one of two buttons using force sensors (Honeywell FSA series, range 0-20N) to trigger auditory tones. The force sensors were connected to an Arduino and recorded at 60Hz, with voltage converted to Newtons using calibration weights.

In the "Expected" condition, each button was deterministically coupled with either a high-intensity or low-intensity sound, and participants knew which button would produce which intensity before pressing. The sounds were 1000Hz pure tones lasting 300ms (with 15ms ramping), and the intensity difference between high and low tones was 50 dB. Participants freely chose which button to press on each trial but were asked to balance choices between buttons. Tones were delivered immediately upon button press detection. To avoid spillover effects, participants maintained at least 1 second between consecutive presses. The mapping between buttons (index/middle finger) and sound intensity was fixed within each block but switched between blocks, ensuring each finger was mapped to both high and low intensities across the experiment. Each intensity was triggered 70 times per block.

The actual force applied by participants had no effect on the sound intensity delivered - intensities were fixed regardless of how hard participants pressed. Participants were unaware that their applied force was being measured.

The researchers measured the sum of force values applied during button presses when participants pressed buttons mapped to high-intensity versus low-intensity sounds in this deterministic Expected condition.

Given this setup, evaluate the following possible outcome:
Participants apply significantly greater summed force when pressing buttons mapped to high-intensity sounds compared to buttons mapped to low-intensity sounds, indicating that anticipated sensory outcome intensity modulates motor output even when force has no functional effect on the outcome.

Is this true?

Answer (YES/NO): NO